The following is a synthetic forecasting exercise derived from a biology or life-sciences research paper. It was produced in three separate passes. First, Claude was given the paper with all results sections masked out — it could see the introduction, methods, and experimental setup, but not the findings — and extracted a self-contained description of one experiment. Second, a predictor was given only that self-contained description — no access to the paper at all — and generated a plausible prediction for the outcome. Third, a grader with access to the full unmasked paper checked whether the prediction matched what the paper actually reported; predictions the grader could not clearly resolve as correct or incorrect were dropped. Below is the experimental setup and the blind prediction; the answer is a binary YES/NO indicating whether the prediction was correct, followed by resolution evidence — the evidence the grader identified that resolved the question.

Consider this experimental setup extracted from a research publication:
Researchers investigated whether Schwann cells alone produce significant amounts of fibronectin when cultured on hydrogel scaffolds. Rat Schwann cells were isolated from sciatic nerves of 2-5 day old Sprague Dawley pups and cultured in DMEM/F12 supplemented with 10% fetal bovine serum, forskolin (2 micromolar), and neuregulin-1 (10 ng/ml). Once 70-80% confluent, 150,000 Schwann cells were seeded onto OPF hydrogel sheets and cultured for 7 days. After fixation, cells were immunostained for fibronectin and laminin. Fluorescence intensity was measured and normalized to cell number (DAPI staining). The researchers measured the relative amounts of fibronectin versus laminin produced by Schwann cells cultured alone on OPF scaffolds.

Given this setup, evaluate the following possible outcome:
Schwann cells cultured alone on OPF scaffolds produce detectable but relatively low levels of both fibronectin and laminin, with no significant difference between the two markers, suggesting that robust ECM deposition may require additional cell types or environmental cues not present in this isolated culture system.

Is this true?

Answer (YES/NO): NO